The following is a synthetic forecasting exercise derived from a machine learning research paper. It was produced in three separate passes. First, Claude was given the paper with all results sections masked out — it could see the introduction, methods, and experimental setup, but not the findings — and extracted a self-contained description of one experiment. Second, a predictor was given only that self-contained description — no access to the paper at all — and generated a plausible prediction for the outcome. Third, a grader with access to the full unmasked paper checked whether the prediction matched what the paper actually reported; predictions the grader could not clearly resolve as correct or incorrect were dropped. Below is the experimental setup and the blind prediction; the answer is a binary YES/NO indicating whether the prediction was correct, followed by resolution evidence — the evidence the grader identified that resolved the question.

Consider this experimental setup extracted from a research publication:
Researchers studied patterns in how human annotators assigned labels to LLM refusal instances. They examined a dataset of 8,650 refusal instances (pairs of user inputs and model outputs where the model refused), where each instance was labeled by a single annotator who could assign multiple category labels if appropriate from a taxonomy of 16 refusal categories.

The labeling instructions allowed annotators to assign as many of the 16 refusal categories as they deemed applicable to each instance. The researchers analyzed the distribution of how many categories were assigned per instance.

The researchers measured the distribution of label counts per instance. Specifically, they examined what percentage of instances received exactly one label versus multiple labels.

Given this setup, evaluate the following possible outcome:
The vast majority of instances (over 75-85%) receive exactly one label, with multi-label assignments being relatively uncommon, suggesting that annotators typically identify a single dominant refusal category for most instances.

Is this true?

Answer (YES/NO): NO